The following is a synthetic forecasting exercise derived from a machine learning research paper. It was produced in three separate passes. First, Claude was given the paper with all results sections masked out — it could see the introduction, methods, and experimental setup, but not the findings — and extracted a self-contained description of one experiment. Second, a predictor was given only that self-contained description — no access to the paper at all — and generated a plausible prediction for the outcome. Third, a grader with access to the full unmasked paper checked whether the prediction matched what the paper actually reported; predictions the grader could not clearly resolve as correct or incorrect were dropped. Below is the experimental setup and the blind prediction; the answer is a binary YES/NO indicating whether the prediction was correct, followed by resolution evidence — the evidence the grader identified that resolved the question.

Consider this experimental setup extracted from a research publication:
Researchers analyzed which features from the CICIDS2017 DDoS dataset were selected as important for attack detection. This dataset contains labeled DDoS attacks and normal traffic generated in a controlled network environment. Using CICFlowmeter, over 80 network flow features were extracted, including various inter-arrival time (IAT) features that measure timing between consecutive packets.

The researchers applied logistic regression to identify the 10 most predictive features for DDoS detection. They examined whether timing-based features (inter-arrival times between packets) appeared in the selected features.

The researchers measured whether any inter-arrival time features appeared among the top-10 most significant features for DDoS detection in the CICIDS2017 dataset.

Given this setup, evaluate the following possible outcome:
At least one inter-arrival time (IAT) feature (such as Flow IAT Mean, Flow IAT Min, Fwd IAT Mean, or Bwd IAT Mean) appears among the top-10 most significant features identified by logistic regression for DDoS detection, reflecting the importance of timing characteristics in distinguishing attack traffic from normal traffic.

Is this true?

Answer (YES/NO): NO